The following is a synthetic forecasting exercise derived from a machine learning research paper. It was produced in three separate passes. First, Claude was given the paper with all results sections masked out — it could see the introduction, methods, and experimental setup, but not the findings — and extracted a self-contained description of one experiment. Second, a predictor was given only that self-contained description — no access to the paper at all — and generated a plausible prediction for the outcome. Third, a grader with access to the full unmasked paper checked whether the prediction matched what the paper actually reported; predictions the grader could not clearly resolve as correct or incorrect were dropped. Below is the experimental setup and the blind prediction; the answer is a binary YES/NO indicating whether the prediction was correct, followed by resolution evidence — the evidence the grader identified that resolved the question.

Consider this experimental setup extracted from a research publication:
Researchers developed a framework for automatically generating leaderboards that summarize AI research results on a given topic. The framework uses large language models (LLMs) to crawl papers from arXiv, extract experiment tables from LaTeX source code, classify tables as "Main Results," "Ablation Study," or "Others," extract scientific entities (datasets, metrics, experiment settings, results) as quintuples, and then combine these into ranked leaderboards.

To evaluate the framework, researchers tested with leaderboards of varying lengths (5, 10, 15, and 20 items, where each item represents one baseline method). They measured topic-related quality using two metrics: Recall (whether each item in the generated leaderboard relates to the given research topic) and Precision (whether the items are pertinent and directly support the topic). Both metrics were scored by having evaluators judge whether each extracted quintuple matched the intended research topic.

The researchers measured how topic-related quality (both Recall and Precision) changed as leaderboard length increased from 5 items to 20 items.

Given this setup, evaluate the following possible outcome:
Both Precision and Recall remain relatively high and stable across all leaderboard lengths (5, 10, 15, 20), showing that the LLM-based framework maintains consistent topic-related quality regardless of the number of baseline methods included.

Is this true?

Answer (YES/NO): NO